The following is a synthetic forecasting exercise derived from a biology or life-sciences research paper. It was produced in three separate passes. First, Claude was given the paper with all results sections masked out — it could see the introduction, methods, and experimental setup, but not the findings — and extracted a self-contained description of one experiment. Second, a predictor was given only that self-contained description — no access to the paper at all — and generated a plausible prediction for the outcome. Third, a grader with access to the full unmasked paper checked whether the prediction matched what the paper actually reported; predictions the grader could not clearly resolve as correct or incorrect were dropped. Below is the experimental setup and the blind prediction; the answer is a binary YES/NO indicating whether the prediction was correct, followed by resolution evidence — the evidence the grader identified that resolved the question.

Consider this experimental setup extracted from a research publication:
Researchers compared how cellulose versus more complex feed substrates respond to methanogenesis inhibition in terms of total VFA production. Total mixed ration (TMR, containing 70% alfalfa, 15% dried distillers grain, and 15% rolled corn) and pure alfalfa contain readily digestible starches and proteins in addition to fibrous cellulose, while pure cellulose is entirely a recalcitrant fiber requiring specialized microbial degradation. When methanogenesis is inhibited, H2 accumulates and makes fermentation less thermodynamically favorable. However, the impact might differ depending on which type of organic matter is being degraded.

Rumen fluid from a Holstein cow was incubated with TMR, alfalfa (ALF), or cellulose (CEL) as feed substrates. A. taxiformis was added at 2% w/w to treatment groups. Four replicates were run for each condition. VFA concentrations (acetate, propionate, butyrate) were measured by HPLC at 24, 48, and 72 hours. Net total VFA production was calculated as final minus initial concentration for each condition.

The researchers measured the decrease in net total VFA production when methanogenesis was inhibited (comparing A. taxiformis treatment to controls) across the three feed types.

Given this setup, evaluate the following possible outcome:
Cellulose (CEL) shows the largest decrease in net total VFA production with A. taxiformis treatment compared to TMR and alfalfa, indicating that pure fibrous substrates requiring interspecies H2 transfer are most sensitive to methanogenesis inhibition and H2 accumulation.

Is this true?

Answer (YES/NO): NO